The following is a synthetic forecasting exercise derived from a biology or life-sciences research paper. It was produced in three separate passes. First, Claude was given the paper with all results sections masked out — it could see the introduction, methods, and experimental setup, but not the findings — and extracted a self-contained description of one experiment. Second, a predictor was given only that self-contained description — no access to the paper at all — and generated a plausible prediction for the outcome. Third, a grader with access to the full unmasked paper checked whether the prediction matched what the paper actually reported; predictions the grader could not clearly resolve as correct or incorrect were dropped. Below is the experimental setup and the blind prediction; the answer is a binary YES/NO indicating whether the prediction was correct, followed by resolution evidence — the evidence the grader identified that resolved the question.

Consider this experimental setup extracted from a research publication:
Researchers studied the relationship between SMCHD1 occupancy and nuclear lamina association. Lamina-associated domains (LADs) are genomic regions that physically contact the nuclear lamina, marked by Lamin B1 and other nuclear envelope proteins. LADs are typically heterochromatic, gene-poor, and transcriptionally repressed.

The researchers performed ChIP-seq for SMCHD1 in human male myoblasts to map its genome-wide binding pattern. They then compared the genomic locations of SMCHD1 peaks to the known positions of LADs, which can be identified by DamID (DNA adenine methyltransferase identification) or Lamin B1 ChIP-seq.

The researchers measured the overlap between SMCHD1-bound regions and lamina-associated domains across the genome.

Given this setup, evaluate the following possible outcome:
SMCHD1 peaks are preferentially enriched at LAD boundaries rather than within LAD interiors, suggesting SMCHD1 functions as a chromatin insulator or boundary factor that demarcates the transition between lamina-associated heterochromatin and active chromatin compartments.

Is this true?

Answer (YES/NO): NO